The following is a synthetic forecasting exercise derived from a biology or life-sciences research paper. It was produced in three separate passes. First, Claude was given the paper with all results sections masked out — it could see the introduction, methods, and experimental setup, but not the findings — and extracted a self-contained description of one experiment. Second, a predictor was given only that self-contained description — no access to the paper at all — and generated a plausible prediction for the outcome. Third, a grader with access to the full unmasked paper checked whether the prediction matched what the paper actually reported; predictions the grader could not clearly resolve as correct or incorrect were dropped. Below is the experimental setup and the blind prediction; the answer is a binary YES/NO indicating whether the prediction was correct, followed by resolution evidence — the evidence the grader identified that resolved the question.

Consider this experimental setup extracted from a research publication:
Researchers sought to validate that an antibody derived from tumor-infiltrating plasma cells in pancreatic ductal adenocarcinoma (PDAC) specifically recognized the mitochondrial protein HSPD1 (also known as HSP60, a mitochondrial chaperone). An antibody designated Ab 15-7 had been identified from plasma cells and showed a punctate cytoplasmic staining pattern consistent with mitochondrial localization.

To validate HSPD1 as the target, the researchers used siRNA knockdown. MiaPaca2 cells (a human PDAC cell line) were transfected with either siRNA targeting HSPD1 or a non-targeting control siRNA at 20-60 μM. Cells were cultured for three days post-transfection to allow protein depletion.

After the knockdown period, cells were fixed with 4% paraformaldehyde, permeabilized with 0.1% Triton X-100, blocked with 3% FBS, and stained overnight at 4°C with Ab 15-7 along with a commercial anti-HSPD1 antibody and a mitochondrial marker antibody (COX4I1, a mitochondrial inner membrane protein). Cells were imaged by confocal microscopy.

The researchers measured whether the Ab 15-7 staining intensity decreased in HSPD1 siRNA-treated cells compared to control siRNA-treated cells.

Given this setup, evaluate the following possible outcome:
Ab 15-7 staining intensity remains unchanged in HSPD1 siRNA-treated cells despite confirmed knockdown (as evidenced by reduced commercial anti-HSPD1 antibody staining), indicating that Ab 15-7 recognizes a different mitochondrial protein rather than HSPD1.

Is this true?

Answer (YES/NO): NO